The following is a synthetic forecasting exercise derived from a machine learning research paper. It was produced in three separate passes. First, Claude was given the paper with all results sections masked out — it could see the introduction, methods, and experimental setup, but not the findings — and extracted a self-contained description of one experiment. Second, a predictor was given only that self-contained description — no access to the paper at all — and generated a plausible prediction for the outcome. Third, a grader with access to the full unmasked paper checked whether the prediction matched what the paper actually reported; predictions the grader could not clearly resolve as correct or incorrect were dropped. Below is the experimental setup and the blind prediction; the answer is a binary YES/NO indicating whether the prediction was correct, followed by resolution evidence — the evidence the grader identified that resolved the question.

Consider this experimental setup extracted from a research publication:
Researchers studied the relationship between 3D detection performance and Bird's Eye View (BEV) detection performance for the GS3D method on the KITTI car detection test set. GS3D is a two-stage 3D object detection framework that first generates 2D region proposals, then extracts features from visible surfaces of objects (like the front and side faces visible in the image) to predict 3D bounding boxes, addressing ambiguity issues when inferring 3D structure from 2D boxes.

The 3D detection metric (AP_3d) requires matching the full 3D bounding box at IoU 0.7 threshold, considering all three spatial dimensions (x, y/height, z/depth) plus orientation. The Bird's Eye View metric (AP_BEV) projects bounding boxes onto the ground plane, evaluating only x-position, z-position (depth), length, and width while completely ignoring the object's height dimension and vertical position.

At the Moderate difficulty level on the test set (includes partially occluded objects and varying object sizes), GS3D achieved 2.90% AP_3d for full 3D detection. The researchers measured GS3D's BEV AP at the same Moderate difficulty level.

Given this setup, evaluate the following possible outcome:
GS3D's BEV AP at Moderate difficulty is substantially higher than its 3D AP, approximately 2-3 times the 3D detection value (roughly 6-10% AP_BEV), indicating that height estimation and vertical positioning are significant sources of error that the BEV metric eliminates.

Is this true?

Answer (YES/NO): YES